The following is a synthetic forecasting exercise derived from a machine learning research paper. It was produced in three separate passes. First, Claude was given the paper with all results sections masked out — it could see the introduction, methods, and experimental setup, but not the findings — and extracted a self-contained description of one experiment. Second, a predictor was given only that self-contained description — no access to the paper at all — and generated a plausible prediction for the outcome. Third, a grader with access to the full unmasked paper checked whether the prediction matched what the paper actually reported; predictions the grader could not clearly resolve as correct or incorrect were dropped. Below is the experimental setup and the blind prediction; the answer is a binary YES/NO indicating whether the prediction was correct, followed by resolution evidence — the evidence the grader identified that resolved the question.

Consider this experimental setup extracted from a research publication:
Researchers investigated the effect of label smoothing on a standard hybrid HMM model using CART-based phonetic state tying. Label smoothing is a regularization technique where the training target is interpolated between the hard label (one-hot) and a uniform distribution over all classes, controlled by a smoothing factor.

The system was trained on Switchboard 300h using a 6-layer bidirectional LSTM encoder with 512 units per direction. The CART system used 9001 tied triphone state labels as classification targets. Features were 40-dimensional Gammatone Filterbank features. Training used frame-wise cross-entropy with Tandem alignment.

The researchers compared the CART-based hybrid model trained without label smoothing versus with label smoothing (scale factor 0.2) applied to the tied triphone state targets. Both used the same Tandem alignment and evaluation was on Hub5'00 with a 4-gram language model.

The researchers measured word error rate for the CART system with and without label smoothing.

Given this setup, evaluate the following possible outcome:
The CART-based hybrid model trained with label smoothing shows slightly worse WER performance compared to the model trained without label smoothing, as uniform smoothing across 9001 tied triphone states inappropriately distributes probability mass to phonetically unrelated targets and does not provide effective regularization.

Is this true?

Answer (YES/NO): YES